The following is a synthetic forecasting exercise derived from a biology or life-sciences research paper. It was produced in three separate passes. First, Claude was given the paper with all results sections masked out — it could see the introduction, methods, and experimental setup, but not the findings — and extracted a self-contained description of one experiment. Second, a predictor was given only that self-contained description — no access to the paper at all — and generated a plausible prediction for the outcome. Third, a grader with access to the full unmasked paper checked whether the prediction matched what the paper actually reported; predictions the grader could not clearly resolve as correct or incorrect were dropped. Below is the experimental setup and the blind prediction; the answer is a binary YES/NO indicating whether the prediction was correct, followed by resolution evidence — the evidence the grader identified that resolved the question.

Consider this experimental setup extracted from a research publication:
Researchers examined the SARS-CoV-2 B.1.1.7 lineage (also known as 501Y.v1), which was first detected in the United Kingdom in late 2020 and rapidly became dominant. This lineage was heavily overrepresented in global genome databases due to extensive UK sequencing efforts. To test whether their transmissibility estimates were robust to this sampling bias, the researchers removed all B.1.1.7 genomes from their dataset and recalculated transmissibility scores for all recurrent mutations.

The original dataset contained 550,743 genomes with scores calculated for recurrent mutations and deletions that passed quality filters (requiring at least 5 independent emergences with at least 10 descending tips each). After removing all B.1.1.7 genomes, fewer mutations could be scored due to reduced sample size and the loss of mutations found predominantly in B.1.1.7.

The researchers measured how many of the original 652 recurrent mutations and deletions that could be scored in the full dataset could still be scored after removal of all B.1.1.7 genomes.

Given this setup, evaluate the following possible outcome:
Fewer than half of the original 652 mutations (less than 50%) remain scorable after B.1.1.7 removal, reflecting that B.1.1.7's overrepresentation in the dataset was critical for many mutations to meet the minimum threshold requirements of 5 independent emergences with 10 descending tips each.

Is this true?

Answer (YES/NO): YES